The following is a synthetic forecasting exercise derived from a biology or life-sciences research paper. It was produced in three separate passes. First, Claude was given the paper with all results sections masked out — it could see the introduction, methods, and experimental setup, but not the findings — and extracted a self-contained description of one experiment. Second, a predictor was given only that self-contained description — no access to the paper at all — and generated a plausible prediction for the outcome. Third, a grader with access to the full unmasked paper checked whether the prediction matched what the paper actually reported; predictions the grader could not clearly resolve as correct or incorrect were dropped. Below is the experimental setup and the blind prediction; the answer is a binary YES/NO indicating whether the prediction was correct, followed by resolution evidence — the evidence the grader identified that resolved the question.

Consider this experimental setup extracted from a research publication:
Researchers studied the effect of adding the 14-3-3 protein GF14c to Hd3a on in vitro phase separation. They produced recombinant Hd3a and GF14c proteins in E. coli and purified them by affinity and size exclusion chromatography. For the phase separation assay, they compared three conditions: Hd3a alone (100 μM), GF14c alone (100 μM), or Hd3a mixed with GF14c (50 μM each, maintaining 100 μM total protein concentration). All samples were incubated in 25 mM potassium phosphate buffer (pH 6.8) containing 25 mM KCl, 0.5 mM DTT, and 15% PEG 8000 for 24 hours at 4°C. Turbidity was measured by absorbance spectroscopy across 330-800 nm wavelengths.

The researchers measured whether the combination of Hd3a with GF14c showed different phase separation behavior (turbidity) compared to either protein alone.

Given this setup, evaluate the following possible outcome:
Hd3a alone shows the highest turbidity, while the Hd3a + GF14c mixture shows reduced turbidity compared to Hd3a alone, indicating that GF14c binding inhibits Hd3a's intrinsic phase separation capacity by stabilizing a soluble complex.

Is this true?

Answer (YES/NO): NO